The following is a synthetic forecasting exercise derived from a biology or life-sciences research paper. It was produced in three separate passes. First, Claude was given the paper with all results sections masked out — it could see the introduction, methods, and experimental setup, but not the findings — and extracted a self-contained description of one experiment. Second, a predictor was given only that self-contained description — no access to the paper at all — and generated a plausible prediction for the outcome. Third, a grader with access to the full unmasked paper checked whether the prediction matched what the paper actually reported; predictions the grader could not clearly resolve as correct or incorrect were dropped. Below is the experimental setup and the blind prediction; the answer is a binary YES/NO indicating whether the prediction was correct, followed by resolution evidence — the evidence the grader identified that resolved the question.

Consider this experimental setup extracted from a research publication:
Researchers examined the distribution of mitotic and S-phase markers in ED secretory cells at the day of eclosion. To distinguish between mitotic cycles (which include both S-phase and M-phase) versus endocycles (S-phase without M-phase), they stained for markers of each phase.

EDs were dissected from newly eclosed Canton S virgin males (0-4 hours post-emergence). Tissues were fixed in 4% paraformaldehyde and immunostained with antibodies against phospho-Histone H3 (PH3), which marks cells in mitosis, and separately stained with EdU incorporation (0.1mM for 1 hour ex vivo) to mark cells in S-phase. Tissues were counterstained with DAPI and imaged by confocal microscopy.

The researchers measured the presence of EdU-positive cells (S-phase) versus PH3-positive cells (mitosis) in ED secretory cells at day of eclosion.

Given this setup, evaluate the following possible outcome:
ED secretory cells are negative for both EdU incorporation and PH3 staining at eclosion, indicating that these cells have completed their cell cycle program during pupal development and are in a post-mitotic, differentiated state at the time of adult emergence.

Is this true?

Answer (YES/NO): NO